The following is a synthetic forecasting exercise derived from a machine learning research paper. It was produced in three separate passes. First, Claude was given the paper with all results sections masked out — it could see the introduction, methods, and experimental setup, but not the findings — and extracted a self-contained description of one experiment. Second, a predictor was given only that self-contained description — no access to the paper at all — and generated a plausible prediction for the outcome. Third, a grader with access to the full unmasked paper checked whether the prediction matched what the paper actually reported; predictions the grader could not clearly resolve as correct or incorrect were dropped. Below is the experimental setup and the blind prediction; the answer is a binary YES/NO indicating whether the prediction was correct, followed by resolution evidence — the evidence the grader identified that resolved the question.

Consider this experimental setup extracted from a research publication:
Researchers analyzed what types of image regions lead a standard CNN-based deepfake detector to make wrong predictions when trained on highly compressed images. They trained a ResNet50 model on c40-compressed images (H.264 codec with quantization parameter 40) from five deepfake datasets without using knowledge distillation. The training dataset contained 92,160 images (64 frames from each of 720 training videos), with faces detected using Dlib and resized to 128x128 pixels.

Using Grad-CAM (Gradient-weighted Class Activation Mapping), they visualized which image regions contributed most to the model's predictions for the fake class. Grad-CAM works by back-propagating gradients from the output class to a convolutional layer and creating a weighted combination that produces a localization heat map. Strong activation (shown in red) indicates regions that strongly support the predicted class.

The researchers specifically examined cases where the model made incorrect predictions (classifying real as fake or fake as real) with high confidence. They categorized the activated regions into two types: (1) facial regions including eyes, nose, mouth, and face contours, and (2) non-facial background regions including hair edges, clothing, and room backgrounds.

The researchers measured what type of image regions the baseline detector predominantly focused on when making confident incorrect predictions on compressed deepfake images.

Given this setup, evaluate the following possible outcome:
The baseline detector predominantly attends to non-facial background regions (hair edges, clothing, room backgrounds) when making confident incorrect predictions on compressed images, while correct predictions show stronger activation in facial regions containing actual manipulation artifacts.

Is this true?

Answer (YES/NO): YES